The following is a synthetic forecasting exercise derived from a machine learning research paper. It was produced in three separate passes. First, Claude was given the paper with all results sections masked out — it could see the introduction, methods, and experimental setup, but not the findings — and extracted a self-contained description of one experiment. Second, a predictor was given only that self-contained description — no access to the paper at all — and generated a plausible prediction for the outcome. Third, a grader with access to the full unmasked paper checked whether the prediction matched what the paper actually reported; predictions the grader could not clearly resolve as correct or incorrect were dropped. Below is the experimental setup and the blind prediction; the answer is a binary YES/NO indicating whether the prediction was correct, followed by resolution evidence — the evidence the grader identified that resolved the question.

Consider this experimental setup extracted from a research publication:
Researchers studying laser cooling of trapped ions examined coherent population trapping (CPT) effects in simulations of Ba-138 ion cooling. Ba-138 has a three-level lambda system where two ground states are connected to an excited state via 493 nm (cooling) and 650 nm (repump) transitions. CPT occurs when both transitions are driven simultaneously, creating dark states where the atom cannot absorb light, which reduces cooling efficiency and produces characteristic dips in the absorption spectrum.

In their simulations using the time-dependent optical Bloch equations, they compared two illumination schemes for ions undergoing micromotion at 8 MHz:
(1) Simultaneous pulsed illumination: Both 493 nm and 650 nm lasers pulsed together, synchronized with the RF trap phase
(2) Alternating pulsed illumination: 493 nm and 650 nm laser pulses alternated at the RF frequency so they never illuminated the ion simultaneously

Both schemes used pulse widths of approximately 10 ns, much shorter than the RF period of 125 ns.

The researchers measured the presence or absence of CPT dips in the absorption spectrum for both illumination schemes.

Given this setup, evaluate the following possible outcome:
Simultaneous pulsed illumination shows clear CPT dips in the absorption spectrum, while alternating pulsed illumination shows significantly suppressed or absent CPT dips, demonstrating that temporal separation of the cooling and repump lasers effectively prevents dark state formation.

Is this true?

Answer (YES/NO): YES